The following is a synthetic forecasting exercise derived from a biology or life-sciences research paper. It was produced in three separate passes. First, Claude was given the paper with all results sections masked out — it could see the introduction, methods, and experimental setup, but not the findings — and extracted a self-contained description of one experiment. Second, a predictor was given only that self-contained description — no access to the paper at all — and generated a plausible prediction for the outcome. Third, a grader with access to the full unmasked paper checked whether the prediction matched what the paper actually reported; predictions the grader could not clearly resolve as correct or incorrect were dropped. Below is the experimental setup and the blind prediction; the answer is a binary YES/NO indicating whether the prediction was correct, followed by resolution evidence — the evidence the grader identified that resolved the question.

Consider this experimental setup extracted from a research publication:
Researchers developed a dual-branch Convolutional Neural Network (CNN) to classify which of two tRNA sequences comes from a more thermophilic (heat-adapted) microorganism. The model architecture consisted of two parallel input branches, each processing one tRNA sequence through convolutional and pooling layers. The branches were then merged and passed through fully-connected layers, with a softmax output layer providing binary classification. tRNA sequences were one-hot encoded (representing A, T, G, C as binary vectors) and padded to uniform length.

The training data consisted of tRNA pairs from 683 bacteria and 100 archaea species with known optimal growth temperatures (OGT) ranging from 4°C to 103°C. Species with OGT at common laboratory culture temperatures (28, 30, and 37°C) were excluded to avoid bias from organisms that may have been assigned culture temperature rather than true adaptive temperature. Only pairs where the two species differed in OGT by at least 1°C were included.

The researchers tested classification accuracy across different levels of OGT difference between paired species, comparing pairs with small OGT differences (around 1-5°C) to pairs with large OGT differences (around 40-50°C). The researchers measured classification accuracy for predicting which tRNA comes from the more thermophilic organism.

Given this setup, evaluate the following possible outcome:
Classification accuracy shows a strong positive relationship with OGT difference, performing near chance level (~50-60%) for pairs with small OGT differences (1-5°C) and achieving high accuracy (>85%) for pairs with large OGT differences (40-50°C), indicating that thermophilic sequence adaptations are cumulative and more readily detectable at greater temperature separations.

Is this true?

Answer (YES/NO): YES